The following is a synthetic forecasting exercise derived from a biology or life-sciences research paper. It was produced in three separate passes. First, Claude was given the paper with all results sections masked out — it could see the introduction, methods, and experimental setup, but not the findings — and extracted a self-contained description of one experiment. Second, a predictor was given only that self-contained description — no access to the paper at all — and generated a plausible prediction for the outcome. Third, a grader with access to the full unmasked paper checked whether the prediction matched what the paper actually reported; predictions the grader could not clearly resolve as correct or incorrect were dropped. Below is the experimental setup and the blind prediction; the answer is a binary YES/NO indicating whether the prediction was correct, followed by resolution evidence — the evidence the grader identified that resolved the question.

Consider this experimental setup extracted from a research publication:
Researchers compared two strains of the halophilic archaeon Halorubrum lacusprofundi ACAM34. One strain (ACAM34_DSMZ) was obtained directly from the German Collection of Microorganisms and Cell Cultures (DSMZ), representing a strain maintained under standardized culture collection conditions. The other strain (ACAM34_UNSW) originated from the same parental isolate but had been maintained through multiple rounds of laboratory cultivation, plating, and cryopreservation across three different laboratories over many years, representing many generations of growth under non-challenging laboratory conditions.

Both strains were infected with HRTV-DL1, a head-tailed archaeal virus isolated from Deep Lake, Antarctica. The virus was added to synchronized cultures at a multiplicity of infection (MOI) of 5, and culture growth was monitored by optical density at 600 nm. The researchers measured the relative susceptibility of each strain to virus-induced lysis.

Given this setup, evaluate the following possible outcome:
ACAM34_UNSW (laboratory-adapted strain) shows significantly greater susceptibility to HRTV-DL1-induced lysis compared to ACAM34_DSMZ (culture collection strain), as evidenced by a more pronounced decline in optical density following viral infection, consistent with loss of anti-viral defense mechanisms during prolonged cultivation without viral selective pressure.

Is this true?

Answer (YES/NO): YES